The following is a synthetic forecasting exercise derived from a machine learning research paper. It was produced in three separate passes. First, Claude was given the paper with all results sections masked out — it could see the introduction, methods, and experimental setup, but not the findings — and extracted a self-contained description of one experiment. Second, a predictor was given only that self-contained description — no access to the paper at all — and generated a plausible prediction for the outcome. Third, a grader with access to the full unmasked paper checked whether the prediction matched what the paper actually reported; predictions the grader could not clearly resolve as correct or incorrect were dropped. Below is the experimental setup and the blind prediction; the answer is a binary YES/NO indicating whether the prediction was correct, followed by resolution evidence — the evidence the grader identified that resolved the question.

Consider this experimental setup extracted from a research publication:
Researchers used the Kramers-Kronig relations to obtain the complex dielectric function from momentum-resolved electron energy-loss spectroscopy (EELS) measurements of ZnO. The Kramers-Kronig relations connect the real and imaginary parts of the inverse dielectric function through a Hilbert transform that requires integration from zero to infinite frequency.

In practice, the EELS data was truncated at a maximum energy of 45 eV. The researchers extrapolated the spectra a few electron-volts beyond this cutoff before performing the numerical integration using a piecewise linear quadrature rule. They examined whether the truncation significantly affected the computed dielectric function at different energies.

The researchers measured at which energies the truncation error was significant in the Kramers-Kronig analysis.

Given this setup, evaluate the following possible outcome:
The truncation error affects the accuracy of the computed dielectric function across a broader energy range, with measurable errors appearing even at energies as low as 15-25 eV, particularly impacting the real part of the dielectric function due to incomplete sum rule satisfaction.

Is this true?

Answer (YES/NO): NO